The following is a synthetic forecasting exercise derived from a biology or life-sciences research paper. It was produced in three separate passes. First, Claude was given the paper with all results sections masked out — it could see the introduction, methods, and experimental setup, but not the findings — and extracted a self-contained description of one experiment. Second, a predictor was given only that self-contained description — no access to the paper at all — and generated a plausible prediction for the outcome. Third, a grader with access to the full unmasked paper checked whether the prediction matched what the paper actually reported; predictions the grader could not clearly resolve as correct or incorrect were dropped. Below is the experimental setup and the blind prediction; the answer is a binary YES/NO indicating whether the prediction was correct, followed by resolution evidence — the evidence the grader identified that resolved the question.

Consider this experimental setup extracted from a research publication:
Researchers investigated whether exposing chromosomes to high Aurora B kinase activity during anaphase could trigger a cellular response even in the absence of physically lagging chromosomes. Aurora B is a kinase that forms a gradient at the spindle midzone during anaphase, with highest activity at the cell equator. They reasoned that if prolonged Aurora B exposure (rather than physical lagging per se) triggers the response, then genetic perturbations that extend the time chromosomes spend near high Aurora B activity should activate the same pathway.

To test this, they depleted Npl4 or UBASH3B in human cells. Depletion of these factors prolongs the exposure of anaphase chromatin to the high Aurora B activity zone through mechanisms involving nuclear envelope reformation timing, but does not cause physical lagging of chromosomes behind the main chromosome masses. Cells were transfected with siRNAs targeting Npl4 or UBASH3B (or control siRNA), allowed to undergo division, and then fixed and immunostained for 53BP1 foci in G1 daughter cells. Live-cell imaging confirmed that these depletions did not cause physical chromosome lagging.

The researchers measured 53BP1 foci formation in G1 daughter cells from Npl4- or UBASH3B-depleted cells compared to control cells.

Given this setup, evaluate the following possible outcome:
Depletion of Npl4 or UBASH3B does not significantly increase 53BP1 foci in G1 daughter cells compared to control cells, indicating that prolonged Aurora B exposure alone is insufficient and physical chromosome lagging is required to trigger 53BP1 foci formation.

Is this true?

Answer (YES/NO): NO